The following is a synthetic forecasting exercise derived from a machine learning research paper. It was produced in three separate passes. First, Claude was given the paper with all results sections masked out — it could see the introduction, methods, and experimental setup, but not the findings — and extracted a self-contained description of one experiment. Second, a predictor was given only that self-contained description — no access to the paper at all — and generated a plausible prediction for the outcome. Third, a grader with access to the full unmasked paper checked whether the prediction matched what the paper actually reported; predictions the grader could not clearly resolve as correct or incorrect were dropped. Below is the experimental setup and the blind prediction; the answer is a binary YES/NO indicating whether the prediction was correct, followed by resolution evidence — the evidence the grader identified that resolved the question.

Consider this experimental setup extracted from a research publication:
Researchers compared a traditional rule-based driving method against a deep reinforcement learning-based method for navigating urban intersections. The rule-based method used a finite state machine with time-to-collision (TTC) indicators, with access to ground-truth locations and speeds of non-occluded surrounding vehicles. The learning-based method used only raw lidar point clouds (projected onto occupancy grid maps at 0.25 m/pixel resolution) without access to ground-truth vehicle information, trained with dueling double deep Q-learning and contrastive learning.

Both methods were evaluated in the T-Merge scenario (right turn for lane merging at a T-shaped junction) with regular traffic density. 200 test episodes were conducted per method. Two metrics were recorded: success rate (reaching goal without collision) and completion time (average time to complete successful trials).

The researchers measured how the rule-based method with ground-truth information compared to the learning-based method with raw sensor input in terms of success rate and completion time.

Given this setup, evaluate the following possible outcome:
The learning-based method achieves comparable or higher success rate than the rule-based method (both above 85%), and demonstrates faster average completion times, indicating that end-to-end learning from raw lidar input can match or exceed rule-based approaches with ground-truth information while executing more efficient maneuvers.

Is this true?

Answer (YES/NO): YES